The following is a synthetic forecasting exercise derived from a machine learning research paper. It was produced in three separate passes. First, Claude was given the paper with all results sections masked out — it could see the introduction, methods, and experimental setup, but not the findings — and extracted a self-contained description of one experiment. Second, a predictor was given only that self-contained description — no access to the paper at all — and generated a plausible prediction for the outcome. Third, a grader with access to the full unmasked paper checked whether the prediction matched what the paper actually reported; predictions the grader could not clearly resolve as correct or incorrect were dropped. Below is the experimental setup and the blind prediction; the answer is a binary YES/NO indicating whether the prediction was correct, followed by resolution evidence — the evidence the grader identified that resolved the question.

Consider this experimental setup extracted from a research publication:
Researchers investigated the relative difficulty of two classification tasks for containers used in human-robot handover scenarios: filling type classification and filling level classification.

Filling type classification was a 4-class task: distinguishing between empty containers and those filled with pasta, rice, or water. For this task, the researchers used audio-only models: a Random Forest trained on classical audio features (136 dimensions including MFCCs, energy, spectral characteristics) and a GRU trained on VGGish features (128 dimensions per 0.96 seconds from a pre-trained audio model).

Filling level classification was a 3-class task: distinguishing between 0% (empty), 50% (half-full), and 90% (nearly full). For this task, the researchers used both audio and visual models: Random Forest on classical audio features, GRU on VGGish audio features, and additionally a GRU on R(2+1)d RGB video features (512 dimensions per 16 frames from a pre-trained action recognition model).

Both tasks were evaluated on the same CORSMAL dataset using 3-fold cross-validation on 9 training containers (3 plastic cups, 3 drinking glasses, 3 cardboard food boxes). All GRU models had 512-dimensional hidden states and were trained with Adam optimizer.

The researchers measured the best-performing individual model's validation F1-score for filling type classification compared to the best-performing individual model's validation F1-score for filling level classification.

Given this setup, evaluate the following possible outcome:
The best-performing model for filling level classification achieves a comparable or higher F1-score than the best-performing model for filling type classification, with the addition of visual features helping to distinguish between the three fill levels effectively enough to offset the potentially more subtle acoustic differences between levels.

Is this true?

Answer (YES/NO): NO